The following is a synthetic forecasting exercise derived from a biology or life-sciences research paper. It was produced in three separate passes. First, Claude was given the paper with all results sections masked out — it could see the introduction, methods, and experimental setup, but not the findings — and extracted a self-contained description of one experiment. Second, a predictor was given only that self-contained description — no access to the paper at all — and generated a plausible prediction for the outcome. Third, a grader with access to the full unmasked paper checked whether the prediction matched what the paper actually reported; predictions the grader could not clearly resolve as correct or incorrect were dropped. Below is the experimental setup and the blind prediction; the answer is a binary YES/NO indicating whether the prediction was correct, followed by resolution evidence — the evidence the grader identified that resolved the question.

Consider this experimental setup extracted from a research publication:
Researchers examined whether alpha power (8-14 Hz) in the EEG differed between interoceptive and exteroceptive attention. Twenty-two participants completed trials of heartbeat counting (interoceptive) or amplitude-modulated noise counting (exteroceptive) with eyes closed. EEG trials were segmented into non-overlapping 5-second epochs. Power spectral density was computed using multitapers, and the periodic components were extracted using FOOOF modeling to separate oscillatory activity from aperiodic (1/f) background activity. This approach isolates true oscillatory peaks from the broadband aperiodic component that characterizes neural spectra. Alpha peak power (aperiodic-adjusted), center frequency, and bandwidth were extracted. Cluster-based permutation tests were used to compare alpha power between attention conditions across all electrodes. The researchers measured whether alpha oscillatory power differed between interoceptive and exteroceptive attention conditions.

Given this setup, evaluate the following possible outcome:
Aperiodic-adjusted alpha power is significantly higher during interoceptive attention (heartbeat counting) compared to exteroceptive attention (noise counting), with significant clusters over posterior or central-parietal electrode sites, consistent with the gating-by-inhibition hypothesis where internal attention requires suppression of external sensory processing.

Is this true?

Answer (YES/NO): NO